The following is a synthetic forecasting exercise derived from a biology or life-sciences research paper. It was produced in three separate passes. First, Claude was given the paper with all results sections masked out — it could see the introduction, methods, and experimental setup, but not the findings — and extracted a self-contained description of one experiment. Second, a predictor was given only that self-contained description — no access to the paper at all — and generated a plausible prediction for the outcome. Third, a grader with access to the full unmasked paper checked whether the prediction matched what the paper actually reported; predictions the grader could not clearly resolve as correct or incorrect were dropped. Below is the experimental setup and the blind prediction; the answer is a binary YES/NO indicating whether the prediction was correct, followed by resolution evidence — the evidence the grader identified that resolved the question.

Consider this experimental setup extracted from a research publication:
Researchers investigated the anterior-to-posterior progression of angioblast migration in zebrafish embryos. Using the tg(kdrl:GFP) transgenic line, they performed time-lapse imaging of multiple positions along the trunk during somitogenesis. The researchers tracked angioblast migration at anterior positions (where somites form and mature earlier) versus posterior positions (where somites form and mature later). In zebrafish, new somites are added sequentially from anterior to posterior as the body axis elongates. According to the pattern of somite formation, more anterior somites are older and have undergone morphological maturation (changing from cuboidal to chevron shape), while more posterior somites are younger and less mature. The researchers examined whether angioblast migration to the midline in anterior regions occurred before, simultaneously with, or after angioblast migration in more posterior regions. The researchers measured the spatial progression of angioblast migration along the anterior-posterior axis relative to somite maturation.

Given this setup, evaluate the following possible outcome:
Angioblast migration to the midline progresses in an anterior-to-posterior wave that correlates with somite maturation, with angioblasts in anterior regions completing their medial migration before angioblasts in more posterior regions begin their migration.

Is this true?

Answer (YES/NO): YES